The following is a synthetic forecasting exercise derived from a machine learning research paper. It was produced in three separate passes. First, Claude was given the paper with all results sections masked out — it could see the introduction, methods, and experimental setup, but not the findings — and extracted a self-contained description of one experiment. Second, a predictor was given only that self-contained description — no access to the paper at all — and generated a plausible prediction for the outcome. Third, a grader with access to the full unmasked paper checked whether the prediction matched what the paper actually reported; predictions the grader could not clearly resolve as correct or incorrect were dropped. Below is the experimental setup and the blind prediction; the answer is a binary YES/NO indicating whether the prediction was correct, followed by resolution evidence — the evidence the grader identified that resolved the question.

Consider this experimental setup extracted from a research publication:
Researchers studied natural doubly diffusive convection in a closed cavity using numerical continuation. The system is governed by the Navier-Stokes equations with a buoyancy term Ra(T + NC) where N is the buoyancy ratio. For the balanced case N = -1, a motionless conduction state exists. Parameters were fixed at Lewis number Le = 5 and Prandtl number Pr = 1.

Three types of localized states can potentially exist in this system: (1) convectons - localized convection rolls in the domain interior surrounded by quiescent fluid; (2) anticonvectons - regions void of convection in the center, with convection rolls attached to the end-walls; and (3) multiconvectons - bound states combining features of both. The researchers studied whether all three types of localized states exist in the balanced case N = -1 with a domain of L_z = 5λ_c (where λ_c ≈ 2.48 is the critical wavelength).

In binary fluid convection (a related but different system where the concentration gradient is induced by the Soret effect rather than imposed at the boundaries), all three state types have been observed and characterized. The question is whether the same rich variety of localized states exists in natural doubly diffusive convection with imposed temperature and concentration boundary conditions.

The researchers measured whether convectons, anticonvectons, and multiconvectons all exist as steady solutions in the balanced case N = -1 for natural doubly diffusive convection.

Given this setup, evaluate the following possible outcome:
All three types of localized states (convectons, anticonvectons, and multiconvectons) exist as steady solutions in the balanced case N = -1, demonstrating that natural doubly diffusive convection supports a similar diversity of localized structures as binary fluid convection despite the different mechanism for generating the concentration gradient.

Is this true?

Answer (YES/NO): YES